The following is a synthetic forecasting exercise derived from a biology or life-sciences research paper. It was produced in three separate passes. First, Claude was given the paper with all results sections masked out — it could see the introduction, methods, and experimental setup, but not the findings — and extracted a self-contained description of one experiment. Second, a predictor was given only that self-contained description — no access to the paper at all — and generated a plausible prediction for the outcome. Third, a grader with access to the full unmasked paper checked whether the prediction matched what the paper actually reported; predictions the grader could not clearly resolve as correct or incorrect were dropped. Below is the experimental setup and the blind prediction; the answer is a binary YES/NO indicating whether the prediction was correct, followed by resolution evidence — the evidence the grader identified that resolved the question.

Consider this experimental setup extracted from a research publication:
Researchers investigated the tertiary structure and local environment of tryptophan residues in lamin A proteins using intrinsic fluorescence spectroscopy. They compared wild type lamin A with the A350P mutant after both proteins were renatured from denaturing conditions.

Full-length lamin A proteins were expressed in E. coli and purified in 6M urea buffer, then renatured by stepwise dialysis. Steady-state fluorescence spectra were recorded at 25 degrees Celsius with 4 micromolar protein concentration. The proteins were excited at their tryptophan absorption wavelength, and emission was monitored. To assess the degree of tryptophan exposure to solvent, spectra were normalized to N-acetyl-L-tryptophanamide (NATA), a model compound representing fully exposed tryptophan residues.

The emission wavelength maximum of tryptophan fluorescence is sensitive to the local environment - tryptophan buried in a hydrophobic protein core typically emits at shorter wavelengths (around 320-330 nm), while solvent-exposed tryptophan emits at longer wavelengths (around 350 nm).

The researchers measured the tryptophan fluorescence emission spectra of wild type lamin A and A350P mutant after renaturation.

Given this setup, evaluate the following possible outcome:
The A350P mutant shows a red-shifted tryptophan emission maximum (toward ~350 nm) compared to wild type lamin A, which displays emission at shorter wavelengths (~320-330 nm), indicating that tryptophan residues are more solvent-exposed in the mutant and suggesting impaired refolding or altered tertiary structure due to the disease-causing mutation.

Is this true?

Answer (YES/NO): NO